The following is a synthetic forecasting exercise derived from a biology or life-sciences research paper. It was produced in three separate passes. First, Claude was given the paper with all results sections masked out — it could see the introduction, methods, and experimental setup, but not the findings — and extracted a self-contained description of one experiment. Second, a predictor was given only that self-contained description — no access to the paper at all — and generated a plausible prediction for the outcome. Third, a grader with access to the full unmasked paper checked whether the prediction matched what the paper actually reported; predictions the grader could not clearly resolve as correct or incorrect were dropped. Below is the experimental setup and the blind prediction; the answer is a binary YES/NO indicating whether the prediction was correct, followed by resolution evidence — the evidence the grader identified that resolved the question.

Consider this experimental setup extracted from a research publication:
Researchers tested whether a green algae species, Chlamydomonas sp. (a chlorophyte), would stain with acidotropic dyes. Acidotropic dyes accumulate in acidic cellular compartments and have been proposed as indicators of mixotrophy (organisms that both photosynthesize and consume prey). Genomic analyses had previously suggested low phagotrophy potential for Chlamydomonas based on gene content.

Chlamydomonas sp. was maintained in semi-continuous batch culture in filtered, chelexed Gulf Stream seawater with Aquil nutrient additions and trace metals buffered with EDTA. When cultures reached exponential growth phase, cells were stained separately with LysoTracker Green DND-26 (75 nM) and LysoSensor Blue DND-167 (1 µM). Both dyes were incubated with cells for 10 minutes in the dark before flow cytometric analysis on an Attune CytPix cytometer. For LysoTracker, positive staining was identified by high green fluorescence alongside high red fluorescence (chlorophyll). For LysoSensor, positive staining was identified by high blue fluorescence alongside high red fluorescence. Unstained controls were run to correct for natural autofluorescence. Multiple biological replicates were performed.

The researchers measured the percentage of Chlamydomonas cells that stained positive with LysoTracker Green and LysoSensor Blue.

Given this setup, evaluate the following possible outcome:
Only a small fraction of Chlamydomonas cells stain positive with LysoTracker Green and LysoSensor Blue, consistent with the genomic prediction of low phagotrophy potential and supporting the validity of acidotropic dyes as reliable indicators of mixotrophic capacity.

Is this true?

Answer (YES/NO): YES